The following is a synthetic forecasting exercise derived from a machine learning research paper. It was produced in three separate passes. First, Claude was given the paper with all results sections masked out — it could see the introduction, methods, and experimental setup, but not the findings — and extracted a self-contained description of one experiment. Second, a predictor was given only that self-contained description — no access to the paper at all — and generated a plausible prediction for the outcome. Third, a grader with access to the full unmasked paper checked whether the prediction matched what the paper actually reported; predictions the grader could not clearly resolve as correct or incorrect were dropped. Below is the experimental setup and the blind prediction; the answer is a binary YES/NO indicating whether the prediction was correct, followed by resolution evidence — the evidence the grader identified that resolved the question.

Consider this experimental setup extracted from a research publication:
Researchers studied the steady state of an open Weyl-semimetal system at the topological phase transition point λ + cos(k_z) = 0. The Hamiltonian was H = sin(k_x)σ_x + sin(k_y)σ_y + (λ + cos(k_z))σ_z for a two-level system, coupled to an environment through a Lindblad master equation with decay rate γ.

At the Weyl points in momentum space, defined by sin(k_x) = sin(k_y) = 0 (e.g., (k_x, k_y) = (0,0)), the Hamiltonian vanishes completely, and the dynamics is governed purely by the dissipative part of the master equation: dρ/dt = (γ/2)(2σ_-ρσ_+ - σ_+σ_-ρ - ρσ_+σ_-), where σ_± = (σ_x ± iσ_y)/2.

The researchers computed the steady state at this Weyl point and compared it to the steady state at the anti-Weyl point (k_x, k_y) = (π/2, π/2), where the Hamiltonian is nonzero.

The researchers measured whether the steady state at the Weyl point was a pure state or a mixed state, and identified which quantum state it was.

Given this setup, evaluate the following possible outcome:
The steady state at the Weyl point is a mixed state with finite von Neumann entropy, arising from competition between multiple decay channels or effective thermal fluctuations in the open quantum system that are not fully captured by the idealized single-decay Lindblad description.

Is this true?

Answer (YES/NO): NO